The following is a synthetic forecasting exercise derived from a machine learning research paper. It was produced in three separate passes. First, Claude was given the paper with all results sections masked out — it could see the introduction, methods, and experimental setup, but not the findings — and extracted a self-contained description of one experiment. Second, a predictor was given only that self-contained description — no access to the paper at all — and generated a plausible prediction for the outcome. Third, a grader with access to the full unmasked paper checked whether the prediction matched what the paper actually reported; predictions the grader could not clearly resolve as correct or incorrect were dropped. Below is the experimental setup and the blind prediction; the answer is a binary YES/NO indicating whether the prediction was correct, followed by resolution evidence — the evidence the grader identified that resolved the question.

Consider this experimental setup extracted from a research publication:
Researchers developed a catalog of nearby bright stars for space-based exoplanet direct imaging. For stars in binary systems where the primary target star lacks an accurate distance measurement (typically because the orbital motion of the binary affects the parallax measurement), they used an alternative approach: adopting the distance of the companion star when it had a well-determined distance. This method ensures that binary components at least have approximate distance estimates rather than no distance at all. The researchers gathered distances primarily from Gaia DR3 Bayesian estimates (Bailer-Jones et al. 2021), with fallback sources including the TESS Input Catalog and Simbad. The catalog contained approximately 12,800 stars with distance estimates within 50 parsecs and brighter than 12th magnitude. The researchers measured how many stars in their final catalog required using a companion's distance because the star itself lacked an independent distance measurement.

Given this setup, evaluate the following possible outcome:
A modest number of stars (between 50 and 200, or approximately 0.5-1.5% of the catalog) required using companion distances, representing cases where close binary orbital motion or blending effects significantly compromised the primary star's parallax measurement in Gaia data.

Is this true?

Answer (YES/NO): NO